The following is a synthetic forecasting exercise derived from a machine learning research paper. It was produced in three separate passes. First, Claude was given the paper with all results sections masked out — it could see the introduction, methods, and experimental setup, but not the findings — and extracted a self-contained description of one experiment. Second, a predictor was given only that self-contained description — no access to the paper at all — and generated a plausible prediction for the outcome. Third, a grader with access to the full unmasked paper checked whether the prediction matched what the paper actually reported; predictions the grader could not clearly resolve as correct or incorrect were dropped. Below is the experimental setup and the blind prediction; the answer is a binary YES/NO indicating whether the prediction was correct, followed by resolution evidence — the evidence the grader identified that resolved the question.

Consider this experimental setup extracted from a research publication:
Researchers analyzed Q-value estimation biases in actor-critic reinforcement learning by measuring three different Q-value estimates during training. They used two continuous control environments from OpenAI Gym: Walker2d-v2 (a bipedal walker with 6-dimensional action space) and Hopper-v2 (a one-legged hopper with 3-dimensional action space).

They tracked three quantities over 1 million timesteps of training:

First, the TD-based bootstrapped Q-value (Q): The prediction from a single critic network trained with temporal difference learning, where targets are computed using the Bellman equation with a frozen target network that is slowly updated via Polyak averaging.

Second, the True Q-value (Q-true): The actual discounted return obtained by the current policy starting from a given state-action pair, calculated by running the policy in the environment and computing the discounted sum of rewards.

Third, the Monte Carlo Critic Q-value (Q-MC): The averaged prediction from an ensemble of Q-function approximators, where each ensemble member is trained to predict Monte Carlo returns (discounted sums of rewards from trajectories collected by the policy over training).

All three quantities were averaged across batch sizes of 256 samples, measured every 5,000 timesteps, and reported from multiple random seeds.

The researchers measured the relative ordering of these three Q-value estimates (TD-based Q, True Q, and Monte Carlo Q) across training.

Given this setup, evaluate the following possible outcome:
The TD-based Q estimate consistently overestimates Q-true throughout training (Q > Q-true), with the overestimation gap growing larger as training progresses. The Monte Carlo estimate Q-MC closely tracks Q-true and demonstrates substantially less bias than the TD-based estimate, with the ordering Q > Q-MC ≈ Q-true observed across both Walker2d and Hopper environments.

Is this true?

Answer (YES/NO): NO